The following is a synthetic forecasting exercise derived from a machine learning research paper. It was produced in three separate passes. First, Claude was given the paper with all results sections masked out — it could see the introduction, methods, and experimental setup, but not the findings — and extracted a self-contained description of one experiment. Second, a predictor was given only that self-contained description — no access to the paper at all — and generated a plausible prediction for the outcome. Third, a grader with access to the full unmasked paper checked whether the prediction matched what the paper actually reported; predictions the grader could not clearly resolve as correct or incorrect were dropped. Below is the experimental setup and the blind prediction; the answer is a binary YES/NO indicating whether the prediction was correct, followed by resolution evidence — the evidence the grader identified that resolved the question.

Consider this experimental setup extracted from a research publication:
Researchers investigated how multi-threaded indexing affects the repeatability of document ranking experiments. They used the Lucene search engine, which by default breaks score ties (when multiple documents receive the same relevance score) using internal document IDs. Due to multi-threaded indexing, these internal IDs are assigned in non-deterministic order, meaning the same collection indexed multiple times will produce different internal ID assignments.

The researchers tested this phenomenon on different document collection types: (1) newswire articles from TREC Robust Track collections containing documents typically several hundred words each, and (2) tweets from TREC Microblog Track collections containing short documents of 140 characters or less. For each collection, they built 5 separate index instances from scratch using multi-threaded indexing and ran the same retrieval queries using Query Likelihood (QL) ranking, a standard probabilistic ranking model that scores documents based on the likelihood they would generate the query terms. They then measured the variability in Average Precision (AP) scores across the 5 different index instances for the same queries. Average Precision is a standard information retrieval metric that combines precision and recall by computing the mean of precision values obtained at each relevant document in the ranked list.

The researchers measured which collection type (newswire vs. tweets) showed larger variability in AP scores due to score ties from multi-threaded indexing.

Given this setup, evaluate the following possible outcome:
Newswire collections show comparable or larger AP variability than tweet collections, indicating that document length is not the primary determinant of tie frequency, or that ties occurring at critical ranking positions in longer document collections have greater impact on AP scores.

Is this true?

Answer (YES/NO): NO